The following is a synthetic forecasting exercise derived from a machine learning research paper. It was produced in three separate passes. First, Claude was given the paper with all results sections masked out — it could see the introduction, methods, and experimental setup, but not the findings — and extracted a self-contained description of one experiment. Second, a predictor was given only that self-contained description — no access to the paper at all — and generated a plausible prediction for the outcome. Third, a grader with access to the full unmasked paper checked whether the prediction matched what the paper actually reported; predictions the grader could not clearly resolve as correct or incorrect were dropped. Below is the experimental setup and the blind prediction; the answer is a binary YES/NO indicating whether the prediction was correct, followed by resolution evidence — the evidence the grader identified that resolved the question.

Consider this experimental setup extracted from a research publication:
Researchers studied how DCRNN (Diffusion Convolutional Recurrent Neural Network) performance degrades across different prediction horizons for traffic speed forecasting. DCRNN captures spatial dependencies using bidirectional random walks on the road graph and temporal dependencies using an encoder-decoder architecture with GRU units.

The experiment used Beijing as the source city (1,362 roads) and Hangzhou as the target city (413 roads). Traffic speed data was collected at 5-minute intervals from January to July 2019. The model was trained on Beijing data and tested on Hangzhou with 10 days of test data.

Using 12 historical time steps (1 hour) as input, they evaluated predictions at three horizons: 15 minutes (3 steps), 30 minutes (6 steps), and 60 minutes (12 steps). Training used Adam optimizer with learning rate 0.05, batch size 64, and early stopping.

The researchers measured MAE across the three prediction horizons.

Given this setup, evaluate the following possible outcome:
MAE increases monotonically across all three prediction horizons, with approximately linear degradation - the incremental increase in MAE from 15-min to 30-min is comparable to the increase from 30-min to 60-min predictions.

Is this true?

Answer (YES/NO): NO